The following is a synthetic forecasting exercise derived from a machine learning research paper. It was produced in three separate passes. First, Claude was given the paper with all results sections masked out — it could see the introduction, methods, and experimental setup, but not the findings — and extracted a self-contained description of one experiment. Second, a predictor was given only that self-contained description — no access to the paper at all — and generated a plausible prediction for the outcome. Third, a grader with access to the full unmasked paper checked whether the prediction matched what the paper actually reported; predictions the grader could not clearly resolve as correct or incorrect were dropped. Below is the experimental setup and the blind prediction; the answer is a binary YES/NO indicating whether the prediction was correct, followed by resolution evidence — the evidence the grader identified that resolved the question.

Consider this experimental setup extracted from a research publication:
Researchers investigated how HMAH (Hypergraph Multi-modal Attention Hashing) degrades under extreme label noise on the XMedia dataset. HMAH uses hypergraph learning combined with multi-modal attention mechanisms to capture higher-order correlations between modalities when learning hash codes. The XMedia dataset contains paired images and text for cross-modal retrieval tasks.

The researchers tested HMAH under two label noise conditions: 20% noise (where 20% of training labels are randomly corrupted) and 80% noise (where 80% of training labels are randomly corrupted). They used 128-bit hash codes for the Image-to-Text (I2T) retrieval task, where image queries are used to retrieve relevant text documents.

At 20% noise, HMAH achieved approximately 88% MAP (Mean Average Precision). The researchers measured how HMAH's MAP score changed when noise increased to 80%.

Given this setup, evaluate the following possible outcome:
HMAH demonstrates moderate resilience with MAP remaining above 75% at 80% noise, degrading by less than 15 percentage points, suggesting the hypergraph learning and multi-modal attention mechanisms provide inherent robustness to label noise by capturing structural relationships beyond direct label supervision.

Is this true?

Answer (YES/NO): NO